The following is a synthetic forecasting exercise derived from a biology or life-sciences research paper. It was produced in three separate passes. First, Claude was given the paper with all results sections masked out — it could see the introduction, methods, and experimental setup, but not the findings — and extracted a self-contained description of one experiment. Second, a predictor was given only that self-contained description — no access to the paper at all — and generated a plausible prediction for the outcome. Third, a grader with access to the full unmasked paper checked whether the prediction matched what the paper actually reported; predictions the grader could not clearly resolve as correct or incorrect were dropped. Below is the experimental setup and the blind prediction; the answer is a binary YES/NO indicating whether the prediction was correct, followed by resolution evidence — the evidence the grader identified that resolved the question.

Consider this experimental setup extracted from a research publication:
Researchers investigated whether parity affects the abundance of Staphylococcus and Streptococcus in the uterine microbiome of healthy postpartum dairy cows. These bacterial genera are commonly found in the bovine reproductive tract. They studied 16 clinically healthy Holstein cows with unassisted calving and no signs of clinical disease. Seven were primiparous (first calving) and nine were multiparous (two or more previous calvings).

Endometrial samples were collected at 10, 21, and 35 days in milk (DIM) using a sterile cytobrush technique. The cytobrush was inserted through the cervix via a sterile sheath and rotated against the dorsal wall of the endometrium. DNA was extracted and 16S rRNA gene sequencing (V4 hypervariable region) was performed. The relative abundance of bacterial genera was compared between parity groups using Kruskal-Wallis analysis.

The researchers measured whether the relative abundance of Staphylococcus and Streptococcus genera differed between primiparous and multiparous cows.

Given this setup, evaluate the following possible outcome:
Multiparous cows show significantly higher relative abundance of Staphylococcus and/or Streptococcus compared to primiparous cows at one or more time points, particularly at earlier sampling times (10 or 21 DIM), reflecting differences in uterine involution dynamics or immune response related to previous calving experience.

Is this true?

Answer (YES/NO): YES